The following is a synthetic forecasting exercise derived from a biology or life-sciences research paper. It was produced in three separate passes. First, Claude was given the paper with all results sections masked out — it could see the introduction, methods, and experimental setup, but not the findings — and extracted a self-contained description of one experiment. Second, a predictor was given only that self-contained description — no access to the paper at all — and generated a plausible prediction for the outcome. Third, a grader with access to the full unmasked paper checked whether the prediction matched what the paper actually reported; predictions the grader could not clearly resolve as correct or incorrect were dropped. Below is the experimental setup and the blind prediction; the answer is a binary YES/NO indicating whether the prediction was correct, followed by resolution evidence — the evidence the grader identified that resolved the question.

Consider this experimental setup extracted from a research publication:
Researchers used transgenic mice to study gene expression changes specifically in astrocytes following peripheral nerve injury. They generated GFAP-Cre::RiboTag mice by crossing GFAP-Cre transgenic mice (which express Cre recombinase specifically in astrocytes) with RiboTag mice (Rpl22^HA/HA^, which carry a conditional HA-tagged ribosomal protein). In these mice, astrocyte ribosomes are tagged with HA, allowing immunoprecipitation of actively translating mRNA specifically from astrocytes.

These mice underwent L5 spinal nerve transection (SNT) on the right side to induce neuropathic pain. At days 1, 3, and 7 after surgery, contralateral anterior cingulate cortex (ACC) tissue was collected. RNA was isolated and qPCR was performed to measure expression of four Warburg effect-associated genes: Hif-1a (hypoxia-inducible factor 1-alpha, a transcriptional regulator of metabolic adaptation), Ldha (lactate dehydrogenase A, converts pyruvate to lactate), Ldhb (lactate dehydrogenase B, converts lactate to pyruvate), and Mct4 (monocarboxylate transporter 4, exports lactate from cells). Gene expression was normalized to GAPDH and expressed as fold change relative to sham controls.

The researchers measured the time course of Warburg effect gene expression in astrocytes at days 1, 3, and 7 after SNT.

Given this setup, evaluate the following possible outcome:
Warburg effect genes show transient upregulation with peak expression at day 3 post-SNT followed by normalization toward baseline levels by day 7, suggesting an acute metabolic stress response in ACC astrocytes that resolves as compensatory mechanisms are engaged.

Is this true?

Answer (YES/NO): NO